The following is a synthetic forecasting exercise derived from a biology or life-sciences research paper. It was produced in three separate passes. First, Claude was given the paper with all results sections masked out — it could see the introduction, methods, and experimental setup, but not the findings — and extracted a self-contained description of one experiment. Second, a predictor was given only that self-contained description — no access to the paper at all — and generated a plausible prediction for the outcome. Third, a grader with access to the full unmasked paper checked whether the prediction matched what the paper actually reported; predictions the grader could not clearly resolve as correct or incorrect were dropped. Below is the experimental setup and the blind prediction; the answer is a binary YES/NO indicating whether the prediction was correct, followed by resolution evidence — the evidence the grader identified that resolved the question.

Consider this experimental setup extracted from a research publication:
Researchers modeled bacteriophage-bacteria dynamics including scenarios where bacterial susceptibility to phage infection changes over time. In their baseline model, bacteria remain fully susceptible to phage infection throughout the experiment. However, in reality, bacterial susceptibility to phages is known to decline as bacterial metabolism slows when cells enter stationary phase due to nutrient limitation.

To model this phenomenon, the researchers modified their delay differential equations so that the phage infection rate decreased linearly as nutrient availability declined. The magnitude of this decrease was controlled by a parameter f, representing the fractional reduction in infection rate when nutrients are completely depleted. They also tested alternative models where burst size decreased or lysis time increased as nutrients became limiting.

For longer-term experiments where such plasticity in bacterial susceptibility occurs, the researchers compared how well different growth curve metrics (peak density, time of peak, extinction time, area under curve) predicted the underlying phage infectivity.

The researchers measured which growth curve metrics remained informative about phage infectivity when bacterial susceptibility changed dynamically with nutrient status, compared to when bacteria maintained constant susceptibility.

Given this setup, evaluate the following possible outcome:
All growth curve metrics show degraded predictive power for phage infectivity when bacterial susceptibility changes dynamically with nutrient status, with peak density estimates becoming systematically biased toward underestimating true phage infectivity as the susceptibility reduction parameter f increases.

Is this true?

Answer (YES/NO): NO